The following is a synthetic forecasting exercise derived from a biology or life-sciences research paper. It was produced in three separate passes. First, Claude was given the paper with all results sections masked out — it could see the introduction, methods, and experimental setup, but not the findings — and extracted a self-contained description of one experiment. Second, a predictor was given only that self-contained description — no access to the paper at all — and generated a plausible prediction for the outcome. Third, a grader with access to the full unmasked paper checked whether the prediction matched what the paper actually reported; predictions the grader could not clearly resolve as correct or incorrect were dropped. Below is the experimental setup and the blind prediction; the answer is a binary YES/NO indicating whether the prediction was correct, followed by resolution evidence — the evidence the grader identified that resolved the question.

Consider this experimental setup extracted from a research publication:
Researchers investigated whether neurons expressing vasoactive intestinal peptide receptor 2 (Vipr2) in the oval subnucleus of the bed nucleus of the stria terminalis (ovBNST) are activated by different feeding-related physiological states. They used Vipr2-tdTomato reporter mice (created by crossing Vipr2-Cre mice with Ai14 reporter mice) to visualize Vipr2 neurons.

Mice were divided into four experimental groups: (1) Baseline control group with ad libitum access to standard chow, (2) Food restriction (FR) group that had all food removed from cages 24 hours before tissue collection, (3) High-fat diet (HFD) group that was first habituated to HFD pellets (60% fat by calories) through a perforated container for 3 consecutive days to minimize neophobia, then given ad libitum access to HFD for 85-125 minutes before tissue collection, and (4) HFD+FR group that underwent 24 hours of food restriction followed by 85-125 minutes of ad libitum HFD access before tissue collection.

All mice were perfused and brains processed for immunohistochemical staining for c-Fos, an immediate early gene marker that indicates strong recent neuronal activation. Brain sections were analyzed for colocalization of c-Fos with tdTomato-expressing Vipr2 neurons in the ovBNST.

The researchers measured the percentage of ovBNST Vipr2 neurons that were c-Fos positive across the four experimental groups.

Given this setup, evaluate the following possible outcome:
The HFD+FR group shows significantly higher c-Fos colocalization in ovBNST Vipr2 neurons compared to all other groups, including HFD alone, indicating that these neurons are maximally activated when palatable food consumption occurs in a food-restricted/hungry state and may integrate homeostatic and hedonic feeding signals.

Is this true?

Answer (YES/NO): NO